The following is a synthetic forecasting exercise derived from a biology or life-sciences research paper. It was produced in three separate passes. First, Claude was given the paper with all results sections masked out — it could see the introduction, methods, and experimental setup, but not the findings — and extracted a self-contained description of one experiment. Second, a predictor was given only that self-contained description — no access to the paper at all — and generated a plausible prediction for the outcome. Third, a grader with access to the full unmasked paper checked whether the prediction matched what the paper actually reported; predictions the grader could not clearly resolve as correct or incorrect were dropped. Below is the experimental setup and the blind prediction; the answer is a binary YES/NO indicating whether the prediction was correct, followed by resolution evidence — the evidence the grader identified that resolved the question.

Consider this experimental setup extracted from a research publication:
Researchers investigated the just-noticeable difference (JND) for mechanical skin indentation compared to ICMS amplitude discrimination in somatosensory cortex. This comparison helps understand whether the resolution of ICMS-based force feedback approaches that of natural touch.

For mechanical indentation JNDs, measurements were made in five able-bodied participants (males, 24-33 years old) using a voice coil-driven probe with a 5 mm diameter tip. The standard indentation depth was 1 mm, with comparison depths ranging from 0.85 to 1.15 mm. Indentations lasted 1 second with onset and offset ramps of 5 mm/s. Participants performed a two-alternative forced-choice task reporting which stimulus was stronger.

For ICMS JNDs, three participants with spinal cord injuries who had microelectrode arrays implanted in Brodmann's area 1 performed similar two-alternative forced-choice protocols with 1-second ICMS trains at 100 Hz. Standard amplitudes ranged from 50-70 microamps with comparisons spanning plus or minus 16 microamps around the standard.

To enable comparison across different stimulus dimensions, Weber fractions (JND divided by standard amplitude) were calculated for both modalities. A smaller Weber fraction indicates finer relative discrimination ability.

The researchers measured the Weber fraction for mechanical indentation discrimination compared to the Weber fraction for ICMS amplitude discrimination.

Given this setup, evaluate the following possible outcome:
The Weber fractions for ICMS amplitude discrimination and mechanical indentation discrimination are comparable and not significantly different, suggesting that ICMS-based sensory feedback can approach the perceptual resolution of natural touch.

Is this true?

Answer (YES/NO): NO